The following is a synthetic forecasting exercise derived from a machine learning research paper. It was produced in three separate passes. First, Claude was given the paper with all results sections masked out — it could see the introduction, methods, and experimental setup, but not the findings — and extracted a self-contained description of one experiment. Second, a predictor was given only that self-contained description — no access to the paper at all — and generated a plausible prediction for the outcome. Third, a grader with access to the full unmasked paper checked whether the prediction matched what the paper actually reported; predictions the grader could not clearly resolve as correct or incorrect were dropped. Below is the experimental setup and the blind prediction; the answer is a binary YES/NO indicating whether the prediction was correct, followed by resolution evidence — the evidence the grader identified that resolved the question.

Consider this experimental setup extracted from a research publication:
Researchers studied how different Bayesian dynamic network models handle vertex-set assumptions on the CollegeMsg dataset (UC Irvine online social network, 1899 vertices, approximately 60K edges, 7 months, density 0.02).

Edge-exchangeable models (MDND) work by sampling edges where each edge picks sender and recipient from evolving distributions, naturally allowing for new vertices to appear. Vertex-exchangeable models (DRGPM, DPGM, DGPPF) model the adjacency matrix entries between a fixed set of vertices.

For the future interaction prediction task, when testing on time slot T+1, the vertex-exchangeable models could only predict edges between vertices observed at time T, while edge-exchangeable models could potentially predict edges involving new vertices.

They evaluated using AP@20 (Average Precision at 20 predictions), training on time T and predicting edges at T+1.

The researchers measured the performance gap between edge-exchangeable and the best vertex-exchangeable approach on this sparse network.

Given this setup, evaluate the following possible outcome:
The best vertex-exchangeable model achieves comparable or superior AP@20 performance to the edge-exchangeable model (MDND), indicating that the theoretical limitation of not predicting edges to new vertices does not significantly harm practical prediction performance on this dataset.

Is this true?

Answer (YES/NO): NO